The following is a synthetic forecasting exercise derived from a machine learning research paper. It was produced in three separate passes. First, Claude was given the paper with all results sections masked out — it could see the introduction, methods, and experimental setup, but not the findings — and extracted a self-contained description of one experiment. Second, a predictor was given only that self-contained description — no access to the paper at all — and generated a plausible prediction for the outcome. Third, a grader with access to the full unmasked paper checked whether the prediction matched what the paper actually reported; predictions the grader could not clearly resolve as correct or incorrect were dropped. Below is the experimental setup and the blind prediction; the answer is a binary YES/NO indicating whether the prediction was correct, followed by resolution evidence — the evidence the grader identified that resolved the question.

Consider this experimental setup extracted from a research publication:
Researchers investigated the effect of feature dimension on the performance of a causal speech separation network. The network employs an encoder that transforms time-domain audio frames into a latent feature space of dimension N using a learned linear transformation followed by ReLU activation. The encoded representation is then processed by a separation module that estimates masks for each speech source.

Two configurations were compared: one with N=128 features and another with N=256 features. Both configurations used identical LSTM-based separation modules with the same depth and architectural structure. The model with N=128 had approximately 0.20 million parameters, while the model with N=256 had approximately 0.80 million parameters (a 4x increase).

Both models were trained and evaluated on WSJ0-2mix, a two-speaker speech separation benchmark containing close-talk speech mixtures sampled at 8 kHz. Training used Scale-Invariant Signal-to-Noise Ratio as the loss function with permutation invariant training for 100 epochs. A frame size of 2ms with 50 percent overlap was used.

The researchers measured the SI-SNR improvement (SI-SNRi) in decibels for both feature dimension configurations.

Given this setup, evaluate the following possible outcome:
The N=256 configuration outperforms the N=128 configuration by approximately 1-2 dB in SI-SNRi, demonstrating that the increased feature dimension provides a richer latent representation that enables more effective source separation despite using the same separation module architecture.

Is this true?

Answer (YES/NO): YES